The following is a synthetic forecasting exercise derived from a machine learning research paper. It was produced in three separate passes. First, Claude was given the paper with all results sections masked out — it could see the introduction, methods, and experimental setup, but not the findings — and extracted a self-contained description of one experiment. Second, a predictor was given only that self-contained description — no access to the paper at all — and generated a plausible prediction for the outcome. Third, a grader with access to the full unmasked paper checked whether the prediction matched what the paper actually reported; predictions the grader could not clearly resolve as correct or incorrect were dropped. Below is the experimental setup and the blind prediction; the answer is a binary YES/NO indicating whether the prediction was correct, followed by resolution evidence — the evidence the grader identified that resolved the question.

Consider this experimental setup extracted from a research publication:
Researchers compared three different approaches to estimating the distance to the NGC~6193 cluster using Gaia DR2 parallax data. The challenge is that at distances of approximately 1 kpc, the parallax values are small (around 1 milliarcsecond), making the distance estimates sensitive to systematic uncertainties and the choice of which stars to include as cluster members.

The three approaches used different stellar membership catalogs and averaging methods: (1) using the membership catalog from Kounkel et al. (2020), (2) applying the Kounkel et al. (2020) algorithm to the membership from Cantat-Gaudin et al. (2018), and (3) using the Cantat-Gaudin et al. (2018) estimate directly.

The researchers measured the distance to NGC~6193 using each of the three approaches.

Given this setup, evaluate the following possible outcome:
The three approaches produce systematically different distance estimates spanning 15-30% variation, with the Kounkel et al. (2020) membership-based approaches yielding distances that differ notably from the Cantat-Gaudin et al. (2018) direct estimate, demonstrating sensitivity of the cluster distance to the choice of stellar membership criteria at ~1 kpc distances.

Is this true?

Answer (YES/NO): YES